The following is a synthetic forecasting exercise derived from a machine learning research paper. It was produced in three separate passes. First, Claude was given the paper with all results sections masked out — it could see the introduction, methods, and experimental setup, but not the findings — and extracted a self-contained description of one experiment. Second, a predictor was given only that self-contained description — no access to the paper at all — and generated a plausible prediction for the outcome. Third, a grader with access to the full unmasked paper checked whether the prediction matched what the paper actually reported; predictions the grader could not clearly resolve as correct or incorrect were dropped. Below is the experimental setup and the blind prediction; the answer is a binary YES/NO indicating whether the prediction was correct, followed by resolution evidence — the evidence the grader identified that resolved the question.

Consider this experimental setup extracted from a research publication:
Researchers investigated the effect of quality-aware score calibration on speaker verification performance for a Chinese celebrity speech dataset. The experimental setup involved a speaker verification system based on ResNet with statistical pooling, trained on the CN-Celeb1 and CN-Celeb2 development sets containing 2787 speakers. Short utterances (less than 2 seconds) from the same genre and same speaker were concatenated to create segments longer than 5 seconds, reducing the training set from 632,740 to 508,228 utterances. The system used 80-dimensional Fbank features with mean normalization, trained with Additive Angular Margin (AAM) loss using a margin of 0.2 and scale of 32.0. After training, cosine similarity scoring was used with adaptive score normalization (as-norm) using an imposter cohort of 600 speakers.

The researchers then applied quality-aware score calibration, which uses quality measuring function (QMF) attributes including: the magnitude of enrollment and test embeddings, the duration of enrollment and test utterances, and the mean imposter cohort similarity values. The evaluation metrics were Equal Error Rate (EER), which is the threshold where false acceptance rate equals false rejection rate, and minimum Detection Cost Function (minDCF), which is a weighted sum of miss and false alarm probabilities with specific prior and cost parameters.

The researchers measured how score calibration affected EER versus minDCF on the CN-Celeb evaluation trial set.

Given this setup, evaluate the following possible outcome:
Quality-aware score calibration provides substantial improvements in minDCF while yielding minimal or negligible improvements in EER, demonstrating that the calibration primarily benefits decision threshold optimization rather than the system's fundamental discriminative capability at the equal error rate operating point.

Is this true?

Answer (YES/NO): NO